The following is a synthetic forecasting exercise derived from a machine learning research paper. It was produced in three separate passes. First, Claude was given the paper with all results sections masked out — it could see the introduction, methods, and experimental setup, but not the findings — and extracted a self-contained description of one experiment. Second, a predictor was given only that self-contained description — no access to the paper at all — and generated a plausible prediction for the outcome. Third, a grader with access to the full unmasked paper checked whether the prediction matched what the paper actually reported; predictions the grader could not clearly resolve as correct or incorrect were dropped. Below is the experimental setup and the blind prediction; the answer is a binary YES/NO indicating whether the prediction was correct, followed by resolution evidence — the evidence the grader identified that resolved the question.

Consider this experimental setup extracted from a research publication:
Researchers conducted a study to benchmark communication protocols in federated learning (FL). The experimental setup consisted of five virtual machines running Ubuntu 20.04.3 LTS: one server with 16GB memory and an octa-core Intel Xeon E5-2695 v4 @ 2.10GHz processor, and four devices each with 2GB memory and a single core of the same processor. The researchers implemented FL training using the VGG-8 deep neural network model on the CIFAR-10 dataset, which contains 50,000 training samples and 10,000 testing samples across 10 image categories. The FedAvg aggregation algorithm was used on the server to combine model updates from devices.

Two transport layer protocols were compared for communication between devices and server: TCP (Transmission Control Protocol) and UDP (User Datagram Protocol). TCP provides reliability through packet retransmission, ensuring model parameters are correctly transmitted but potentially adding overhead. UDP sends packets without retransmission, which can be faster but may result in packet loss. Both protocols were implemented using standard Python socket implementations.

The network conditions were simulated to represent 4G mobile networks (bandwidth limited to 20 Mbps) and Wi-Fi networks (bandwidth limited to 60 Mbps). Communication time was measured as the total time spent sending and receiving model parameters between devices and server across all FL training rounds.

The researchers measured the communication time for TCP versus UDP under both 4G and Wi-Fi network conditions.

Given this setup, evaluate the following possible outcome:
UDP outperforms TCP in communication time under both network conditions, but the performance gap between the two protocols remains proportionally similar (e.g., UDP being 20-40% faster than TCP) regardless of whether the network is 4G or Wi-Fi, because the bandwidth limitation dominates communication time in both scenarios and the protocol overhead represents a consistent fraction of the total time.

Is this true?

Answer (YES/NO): NO